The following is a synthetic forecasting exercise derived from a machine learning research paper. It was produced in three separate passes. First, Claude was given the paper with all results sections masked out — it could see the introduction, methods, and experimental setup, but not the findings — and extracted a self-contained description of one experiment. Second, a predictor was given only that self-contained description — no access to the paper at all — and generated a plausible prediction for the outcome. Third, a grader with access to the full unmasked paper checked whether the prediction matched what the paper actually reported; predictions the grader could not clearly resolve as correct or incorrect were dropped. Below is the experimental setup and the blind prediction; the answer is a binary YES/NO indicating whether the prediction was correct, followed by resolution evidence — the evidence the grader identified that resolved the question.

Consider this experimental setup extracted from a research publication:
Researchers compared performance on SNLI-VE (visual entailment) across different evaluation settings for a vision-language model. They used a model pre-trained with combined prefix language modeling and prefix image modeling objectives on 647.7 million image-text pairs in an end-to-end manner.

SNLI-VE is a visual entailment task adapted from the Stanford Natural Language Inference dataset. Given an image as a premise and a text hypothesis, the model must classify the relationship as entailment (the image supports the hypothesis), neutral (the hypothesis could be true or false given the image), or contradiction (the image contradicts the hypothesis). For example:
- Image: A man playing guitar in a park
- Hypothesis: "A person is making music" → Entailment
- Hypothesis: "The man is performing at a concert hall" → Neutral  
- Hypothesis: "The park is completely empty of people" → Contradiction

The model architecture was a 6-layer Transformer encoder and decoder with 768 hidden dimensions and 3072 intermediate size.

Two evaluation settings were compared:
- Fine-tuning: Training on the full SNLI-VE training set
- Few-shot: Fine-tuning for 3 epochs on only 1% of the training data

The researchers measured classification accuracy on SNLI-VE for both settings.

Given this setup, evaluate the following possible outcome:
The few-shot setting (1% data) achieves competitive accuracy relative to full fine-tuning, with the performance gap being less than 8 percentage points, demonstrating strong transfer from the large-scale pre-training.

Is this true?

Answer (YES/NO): NO